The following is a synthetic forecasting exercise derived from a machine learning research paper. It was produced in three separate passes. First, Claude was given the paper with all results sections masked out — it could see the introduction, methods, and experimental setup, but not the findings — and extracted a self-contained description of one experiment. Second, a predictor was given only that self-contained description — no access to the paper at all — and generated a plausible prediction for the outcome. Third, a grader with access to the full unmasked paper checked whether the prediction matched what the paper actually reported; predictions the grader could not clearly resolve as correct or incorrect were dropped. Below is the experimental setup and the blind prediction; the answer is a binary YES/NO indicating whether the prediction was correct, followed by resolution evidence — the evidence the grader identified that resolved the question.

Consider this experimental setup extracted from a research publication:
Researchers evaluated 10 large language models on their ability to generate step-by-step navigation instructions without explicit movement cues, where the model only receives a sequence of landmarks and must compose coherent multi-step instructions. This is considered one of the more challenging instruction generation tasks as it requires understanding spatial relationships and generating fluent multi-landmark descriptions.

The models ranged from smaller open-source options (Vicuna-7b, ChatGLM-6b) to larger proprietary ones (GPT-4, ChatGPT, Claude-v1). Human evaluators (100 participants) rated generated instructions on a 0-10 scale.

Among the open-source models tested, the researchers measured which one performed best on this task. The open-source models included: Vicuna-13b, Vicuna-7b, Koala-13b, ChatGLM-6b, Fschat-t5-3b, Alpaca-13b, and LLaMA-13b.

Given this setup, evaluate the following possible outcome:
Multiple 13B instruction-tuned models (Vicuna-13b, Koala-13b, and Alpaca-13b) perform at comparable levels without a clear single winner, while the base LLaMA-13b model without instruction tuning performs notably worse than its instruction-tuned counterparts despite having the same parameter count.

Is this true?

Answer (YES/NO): NO